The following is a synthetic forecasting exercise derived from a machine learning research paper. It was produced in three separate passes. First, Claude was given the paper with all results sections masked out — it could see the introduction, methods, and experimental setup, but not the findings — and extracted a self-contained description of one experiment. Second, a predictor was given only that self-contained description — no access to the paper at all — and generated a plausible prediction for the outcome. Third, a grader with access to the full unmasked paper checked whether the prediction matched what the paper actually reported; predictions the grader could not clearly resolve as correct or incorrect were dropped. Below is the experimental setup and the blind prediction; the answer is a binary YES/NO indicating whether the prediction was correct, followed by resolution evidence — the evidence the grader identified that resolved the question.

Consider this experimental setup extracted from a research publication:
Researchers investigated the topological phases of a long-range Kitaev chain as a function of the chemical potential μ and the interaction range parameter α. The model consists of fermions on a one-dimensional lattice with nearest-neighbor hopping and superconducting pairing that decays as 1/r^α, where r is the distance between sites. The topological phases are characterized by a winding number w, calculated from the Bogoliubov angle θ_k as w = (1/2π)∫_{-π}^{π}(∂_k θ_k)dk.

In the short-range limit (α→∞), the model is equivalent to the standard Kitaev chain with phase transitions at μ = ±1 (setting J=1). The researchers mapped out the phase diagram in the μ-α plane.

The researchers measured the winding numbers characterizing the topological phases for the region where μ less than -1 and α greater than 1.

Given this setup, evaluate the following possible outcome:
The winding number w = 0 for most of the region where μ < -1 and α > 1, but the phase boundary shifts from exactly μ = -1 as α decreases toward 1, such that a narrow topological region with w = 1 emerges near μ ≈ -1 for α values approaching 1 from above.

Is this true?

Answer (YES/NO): NO